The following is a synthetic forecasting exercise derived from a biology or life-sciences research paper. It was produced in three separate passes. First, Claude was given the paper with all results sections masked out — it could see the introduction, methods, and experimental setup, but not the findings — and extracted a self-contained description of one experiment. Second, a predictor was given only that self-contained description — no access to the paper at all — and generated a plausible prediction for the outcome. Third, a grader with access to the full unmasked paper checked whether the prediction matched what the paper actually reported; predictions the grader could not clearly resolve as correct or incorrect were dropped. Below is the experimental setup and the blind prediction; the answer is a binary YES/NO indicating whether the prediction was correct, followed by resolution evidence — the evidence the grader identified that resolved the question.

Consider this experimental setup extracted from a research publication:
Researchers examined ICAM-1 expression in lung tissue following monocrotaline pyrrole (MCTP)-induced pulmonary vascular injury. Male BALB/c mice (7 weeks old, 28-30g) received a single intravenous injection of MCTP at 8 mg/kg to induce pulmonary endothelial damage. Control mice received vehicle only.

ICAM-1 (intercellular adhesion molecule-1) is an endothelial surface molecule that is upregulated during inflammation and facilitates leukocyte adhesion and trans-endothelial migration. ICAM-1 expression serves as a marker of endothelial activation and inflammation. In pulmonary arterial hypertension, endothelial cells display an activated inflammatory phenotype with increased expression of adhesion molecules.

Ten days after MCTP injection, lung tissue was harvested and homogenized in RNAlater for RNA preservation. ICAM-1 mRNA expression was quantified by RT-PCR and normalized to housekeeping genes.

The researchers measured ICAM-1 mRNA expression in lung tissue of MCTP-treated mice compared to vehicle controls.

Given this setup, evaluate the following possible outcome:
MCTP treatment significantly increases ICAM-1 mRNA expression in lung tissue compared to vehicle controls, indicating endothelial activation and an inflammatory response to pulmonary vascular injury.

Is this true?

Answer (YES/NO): NO